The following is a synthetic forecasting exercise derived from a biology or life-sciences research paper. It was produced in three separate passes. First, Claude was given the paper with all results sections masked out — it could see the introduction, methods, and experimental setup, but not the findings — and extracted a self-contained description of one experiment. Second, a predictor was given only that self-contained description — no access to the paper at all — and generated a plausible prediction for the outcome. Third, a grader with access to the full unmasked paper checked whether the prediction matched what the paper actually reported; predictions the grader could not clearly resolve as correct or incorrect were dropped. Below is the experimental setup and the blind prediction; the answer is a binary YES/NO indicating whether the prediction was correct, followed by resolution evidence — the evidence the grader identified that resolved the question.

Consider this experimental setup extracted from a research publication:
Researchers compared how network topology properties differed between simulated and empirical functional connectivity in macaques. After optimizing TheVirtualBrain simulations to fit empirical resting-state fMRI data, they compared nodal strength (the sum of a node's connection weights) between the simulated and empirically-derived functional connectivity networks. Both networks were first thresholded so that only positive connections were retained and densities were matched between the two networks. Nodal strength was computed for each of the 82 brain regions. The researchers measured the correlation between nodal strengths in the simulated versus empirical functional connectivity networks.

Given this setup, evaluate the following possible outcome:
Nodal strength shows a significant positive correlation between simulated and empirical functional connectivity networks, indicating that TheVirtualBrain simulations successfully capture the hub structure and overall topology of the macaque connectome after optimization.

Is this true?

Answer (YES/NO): YES